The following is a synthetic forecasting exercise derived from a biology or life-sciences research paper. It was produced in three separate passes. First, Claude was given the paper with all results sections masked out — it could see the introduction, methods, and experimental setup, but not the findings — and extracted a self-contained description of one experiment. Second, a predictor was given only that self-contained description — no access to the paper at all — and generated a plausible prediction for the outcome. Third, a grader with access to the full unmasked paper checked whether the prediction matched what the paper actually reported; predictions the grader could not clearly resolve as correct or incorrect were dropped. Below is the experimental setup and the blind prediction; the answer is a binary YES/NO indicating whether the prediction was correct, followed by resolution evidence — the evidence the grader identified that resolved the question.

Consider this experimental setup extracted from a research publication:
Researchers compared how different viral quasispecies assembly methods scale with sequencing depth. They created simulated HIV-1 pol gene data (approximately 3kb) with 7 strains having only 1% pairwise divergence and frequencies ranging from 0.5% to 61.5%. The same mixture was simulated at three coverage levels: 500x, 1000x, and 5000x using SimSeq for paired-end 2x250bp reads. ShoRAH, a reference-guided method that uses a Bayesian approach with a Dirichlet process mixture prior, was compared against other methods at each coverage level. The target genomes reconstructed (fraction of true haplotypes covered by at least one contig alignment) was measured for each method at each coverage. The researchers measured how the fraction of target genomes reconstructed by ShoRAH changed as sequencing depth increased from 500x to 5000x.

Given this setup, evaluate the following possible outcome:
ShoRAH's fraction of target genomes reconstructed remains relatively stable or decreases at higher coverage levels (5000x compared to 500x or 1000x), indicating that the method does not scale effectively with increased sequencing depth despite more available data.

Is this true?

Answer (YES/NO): YES